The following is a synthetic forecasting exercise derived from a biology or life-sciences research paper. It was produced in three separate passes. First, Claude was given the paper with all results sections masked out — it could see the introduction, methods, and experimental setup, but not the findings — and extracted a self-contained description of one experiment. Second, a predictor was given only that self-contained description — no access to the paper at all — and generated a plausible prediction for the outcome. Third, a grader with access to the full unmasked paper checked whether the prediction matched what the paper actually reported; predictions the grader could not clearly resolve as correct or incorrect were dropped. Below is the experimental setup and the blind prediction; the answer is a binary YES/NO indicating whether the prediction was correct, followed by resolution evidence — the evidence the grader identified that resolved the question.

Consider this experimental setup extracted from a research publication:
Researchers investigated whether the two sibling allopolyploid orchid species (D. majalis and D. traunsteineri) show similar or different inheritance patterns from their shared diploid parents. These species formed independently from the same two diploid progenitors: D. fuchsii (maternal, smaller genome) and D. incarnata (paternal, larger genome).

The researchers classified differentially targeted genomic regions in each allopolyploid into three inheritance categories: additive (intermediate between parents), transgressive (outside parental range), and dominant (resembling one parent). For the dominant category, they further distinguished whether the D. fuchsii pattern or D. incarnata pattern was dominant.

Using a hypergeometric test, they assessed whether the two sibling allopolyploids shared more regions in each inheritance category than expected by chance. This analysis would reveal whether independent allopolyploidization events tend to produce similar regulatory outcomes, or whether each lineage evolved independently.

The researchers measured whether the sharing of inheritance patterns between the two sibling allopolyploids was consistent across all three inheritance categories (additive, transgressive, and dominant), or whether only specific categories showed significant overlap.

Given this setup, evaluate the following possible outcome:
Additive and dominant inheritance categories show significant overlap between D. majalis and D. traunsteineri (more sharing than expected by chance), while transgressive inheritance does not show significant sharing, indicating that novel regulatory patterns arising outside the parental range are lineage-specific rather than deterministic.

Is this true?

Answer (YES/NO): NO